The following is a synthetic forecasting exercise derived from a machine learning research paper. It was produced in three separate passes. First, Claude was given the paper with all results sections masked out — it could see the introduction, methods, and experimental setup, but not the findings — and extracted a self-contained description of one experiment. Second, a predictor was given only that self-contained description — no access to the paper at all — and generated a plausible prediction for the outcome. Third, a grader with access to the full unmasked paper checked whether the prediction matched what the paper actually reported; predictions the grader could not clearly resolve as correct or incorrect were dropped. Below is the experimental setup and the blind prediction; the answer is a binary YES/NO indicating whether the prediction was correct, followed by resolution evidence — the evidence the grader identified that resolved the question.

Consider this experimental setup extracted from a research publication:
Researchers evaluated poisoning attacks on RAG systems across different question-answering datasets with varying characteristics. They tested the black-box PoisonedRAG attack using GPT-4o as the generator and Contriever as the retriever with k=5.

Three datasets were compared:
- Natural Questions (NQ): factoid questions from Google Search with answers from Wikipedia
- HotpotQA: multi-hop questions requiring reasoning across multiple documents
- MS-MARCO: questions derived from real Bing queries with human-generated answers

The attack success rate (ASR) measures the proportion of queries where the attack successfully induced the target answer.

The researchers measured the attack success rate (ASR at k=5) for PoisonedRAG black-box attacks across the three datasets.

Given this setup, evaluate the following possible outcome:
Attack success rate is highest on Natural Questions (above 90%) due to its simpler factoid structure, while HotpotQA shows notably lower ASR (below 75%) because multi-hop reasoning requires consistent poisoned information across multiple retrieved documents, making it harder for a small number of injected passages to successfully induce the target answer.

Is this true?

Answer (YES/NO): NO